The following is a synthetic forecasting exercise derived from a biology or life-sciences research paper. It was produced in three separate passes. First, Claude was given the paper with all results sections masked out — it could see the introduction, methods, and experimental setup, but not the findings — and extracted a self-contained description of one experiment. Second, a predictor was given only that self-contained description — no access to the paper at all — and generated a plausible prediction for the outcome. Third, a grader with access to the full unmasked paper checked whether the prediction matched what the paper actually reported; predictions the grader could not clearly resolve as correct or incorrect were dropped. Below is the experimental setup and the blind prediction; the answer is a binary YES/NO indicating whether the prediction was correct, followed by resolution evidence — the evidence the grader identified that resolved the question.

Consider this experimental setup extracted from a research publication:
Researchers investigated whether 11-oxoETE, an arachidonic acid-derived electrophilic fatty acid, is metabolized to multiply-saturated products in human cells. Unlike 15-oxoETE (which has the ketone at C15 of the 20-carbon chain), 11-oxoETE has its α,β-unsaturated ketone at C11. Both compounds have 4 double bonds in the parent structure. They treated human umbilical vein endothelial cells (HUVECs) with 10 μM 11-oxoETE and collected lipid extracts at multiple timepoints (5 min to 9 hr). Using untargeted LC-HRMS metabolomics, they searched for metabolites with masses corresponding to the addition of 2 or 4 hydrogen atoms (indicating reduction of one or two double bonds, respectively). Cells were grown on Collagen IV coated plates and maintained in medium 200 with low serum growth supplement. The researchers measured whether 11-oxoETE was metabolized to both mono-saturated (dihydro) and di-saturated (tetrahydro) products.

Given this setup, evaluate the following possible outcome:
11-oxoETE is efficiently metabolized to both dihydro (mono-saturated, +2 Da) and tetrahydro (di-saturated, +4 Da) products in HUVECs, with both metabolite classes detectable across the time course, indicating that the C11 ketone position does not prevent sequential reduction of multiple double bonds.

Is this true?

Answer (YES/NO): YES